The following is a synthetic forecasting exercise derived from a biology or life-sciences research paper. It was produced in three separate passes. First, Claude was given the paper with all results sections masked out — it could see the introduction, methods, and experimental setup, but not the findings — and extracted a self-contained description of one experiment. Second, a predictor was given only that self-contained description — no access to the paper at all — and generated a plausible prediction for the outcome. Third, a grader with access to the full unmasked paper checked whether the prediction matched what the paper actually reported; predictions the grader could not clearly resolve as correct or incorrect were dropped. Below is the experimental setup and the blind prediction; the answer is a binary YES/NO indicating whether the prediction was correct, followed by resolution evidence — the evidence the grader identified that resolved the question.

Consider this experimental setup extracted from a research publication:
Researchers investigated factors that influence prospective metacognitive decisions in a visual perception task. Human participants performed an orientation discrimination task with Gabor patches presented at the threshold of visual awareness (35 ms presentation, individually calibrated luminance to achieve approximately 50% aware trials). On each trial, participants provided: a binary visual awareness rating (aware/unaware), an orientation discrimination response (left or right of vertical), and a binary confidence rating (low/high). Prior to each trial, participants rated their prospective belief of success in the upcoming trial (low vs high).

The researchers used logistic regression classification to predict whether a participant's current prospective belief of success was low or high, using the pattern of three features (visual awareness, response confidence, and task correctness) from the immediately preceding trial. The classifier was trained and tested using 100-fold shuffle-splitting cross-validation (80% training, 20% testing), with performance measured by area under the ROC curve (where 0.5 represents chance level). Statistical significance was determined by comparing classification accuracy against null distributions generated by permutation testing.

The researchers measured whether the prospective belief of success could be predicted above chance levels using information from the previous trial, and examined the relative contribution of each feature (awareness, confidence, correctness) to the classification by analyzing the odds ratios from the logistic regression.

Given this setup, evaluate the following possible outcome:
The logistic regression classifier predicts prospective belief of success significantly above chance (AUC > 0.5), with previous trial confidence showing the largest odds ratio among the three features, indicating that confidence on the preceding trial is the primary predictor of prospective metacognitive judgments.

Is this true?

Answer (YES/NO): NO